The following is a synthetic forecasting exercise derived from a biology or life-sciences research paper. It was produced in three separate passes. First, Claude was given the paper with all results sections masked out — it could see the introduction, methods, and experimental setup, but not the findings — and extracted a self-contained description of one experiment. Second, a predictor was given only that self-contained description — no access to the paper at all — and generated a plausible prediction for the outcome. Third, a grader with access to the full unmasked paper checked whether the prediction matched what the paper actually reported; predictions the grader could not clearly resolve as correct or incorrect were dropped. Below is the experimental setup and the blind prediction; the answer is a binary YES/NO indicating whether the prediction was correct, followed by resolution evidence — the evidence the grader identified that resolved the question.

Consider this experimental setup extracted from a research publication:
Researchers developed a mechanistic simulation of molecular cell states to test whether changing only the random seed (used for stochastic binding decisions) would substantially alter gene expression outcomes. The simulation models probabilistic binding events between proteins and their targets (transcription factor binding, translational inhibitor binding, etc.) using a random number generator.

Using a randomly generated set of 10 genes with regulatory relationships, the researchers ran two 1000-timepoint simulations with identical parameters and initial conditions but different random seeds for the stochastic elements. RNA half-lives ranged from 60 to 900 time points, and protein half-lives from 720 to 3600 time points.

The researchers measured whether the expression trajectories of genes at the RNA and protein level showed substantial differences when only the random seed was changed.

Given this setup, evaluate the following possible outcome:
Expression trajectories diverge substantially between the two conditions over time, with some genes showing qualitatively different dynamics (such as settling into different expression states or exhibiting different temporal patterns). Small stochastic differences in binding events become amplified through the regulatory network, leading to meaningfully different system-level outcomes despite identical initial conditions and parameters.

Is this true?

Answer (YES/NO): NO